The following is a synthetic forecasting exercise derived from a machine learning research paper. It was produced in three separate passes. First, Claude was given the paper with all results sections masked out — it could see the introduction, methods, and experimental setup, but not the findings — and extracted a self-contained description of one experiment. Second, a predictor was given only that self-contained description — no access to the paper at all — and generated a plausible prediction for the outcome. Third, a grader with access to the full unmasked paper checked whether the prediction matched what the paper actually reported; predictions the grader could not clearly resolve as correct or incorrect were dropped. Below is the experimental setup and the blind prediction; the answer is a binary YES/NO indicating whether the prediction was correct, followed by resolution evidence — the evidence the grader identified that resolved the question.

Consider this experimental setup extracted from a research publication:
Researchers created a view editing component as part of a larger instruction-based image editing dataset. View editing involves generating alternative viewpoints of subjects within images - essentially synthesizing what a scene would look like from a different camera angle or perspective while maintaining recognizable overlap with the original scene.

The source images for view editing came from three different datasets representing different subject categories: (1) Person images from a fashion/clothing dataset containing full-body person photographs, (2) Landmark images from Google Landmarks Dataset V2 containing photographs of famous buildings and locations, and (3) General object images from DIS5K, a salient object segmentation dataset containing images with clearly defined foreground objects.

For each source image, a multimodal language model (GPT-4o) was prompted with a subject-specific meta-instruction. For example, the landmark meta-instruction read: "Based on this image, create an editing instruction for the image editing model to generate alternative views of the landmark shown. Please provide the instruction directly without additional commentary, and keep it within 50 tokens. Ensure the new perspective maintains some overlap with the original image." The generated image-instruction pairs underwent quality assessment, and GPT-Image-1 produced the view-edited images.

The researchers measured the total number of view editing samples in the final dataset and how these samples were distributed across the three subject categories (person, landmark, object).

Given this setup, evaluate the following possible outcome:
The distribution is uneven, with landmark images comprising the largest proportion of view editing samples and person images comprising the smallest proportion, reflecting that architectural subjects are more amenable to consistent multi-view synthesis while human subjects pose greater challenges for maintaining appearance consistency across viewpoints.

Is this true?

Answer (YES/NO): NO